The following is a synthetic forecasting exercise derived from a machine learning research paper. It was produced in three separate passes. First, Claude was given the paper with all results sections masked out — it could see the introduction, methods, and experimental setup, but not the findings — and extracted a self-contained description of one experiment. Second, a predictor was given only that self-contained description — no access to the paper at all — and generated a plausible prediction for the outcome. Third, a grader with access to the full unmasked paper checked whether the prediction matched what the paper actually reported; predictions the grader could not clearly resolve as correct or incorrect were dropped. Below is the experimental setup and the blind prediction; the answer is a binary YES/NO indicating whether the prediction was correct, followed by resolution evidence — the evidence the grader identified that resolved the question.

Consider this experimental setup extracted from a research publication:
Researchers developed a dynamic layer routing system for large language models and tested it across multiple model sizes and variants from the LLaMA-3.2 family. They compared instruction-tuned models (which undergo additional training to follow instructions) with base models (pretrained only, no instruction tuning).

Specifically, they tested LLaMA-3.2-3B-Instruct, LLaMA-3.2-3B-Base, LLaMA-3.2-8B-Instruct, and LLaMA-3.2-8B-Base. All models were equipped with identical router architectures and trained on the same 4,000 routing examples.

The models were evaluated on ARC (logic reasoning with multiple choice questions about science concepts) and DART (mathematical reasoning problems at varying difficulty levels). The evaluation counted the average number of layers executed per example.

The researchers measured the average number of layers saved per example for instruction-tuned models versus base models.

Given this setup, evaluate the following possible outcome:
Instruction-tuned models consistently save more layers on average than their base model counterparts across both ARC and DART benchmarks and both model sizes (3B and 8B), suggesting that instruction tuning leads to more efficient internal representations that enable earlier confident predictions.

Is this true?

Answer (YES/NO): YES